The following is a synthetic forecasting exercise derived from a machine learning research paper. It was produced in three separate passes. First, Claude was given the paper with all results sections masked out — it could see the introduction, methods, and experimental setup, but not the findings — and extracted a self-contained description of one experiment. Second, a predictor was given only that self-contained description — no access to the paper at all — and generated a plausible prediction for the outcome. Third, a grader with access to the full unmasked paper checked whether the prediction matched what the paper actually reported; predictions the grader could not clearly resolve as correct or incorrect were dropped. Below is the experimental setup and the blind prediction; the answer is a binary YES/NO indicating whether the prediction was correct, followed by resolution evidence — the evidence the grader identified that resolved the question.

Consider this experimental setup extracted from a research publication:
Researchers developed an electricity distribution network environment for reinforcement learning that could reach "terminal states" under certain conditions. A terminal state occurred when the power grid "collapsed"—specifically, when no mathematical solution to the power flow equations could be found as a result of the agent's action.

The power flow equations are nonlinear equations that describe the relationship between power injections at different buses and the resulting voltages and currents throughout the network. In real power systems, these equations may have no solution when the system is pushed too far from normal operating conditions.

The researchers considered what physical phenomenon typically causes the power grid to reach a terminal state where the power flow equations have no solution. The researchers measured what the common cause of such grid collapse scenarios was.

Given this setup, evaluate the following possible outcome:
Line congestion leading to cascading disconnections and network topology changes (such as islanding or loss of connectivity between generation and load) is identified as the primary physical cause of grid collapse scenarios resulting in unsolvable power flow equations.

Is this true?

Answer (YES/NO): NO